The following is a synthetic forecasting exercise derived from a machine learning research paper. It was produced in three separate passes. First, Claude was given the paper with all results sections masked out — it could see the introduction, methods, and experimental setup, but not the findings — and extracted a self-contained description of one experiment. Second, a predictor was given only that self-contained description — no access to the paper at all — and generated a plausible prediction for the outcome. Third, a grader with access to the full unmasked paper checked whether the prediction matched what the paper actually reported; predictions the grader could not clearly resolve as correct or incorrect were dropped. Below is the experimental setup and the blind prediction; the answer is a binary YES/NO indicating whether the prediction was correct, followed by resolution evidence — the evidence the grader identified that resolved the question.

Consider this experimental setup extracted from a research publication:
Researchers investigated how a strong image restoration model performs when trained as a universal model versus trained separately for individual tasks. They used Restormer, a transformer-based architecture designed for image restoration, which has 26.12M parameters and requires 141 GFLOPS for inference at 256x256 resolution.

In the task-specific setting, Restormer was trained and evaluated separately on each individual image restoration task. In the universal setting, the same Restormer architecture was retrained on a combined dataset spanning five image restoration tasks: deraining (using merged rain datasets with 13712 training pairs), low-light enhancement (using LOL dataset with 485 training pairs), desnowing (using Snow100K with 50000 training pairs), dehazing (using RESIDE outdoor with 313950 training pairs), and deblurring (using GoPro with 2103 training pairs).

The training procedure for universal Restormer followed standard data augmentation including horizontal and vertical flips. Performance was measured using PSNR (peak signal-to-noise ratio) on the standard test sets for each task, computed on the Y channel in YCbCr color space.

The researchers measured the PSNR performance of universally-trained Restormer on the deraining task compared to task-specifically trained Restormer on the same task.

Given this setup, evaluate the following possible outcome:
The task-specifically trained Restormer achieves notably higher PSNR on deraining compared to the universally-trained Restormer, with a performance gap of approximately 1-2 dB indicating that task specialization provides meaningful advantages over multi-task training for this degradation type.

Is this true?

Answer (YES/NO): NO